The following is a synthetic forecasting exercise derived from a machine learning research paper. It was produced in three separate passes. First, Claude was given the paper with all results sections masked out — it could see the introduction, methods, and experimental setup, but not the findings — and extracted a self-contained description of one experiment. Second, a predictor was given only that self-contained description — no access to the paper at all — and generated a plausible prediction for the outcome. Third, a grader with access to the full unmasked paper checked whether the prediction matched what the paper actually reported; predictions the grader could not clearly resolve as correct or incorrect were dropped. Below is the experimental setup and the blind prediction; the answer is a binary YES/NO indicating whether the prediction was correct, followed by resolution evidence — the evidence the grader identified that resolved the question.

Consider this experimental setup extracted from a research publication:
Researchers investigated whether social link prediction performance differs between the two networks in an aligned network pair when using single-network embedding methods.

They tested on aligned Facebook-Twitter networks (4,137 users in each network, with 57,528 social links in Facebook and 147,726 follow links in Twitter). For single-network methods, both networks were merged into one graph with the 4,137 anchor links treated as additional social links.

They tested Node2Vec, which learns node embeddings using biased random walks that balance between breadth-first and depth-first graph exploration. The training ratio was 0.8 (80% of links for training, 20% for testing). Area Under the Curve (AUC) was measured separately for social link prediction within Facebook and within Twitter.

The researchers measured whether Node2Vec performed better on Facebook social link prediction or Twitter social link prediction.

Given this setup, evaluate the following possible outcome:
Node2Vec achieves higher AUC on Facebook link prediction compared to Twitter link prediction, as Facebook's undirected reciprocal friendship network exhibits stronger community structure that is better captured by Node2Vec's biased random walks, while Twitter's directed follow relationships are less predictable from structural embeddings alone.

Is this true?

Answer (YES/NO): YES